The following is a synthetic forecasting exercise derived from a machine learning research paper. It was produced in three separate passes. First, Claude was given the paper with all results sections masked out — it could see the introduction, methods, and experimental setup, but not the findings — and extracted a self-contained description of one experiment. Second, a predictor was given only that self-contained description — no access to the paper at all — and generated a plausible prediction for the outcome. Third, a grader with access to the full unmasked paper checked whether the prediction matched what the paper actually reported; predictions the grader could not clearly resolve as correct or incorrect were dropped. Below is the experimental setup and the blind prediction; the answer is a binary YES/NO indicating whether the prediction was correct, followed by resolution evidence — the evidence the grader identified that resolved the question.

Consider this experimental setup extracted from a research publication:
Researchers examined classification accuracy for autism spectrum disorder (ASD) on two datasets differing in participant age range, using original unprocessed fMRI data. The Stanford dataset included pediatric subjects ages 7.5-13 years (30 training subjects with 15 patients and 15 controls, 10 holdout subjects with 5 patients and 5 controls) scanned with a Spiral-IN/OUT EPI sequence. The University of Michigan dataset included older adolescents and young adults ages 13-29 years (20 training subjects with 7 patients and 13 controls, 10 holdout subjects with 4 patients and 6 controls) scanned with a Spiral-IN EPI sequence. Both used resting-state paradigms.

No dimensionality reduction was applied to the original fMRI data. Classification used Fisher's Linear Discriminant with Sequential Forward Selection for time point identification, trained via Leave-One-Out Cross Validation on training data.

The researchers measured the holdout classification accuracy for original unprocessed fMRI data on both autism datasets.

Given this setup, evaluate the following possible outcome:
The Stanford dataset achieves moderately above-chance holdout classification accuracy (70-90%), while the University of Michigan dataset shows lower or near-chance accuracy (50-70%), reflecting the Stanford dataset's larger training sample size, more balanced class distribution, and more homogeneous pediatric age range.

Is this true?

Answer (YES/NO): NO